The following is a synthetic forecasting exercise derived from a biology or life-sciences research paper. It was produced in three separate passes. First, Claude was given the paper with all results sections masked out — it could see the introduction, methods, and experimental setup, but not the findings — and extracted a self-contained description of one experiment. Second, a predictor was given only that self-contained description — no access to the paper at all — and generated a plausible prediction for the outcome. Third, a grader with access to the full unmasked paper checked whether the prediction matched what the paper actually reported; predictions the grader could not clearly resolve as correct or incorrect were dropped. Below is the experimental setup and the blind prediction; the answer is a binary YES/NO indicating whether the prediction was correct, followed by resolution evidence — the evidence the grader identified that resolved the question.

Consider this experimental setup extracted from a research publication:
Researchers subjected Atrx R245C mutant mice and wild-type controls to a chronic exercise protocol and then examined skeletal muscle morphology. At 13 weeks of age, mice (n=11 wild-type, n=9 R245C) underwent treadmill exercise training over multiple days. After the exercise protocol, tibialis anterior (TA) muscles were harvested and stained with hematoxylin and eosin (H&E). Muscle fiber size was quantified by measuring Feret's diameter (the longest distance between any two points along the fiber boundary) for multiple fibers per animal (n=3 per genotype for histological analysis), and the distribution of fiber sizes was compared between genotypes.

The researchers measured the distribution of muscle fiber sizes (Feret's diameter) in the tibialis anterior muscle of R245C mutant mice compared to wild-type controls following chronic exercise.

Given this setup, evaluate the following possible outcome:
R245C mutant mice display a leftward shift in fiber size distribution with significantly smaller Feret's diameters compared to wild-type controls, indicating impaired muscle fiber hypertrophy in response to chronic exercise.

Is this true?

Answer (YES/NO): NO